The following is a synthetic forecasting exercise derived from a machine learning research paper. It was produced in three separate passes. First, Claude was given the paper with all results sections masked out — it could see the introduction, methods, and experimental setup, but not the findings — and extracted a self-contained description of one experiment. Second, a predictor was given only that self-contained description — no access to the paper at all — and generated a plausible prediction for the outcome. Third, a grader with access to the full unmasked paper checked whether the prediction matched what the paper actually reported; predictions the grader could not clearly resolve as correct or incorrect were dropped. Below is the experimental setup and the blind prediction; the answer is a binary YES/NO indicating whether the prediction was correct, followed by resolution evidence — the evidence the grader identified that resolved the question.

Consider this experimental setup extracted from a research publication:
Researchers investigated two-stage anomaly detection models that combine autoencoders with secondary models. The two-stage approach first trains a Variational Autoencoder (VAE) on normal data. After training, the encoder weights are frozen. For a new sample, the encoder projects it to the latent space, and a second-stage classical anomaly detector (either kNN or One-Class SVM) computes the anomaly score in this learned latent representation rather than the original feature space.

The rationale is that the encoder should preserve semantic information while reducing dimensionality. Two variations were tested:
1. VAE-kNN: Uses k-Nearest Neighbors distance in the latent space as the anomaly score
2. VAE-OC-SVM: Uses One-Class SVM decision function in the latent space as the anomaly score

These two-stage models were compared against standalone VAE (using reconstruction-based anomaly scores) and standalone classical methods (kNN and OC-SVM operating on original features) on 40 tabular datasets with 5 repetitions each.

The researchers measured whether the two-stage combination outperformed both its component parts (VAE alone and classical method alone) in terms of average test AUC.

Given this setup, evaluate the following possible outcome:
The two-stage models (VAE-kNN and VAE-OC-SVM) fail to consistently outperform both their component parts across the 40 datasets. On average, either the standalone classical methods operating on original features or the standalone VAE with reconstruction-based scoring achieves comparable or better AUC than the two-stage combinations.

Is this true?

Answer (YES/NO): YES